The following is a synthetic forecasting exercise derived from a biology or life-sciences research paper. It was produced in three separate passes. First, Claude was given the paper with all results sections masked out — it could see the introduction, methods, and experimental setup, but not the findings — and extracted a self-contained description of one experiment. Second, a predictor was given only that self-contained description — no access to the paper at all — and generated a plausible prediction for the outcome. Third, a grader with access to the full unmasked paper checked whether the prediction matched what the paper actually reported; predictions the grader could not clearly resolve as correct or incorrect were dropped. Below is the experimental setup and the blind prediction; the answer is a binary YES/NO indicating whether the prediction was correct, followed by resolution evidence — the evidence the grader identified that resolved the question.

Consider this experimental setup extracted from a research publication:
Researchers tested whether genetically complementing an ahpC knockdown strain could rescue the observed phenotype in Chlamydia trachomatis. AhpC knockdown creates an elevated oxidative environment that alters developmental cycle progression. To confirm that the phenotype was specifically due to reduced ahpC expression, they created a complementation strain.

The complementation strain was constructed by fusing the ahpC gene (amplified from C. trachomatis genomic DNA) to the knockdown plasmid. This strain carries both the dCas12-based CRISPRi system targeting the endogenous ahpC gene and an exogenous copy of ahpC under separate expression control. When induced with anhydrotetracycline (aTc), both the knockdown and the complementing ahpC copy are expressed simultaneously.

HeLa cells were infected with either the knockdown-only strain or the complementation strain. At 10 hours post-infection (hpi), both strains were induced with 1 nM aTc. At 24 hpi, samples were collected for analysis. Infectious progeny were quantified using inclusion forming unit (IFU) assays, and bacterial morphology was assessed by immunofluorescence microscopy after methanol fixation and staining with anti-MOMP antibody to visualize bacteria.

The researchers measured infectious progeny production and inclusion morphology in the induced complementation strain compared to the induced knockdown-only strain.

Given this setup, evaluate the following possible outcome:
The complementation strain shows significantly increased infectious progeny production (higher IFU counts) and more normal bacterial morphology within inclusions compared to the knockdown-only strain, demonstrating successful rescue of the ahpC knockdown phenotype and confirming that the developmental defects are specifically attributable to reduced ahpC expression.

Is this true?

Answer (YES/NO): YES